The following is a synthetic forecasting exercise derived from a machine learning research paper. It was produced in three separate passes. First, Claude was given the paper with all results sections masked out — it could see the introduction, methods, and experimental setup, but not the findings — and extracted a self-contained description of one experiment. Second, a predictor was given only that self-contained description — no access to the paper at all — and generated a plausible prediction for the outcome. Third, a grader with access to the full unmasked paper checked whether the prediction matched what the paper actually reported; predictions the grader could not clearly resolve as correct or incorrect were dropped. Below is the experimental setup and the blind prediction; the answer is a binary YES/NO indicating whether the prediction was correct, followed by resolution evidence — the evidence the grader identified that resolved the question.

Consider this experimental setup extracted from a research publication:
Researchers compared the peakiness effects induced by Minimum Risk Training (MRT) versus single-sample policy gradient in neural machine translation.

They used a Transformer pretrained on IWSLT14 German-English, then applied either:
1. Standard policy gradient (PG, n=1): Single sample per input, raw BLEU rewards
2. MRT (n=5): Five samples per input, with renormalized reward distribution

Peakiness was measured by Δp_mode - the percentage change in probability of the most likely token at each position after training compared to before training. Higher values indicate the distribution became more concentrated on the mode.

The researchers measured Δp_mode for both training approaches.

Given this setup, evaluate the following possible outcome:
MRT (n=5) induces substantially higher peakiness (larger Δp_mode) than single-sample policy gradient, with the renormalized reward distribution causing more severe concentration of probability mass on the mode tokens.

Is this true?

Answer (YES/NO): YES